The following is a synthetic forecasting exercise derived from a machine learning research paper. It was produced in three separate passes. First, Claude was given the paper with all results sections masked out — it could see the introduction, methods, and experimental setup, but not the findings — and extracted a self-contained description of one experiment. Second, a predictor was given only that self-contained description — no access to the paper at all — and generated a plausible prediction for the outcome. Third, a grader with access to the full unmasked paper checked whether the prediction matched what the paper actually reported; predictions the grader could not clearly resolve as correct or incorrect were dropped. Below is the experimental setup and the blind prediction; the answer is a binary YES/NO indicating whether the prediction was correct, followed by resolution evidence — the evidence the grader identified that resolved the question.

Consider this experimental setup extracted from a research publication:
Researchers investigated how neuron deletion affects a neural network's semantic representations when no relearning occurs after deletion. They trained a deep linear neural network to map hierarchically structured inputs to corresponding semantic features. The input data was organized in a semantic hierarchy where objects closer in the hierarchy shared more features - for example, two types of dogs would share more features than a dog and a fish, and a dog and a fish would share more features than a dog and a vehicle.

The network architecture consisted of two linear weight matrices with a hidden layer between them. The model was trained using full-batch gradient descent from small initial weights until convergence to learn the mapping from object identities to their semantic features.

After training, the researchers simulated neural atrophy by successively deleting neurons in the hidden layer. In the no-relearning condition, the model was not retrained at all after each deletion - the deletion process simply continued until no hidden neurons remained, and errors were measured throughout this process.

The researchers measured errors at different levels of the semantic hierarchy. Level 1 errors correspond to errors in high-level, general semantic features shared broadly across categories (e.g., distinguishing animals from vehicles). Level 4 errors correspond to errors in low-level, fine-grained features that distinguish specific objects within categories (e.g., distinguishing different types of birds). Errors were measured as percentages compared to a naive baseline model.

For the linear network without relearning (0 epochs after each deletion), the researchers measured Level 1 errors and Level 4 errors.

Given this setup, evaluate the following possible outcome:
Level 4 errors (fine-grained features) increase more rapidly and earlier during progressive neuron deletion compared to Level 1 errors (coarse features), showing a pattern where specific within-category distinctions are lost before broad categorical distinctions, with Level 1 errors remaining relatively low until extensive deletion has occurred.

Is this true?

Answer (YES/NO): NO